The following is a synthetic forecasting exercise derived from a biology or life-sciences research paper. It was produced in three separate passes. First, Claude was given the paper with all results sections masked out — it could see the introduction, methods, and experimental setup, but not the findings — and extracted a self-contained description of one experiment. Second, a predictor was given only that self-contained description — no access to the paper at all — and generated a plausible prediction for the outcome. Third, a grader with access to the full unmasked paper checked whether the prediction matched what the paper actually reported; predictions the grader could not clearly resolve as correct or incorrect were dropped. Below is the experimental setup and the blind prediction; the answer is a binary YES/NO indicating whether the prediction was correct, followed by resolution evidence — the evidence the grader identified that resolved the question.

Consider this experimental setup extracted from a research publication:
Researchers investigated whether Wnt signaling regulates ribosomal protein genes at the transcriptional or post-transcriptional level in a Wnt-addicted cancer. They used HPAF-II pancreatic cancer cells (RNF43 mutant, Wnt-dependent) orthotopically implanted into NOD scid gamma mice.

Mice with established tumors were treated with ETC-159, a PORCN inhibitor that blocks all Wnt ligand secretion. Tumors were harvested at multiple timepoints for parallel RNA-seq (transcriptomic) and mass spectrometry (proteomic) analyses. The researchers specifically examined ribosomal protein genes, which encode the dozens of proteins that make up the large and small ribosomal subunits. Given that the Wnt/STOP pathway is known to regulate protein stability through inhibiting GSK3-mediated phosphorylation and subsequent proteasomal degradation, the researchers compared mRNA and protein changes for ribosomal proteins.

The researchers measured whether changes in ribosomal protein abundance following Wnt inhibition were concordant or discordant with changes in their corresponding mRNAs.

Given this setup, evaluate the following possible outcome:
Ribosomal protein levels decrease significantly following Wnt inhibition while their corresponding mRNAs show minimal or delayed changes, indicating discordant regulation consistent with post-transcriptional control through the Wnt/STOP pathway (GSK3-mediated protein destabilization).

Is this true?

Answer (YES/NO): NO